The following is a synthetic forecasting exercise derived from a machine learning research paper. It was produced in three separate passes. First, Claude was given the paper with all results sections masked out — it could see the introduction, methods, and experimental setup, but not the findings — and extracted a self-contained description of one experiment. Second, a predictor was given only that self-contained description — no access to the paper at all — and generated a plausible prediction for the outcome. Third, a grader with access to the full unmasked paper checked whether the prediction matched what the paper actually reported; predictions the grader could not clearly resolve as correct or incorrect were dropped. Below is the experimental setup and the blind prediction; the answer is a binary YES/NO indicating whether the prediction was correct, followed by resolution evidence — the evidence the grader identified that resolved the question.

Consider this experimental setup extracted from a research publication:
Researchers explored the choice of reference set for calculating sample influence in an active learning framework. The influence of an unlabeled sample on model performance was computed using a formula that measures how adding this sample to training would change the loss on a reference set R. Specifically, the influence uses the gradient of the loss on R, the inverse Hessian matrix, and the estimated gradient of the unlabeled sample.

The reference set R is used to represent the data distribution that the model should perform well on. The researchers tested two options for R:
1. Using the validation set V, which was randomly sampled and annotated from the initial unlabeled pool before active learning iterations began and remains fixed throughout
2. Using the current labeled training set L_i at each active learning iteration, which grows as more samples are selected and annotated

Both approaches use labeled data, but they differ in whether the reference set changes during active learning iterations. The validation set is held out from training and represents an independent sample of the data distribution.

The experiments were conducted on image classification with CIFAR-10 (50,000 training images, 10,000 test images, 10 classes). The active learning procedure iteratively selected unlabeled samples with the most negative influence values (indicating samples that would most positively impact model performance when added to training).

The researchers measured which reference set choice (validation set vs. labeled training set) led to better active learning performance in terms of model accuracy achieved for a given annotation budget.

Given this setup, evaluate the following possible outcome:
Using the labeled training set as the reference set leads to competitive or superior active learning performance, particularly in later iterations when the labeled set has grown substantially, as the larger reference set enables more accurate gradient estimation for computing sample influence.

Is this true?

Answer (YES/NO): NO